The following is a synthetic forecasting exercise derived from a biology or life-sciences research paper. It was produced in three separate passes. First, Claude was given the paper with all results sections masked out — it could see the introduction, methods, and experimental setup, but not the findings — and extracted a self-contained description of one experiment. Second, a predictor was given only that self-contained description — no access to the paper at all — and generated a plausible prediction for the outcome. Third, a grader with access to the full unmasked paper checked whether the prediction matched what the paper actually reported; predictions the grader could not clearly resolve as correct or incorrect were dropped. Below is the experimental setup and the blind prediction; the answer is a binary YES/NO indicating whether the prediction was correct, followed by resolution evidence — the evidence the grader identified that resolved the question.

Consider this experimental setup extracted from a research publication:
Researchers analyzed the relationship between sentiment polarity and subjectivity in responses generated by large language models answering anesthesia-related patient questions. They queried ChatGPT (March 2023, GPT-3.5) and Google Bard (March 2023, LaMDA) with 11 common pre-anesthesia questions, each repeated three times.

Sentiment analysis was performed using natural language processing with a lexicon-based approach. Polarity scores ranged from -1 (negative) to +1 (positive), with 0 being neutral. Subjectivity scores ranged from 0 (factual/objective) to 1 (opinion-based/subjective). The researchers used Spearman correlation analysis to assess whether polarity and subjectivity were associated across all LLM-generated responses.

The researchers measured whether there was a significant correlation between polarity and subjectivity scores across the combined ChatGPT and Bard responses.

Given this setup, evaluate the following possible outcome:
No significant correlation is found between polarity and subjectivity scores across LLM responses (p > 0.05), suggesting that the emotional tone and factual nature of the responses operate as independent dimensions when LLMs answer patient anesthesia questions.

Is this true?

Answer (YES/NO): NO